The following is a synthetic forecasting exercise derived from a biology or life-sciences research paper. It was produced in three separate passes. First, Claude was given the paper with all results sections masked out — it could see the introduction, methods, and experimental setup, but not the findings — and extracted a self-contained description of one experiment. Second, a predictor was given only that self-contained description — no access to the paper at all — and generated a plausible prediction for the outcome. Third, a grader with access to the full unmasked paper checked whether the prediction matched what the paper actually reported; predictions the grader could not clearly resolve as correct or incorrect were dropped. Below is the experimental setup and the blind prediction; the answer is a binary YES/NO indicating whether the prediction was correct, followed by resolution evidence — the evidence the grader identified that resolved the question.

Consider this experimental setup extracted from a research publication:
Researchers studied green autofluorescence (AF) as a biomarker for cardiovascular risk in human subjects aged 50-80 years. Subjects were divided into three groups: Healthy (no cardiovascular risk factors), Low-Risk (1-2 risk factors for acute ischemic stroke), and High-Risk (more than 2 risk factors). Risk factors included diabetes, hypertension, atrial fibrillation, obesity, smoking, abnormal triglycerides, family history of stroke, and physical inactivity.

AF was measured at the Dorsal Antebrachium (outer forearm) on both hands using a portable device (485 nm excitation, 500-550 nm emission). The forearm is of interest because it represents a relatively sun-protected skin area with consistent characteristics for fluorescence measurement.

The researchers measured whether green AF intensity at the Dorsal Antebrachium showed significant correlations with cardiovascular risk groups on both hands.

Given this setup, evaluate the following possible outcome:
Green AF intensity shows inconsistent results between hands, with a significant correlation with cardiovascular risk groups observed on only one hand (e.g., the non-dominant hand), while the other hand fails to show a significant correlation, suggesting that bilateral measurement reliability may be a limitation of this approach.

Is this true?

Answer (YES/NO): NO